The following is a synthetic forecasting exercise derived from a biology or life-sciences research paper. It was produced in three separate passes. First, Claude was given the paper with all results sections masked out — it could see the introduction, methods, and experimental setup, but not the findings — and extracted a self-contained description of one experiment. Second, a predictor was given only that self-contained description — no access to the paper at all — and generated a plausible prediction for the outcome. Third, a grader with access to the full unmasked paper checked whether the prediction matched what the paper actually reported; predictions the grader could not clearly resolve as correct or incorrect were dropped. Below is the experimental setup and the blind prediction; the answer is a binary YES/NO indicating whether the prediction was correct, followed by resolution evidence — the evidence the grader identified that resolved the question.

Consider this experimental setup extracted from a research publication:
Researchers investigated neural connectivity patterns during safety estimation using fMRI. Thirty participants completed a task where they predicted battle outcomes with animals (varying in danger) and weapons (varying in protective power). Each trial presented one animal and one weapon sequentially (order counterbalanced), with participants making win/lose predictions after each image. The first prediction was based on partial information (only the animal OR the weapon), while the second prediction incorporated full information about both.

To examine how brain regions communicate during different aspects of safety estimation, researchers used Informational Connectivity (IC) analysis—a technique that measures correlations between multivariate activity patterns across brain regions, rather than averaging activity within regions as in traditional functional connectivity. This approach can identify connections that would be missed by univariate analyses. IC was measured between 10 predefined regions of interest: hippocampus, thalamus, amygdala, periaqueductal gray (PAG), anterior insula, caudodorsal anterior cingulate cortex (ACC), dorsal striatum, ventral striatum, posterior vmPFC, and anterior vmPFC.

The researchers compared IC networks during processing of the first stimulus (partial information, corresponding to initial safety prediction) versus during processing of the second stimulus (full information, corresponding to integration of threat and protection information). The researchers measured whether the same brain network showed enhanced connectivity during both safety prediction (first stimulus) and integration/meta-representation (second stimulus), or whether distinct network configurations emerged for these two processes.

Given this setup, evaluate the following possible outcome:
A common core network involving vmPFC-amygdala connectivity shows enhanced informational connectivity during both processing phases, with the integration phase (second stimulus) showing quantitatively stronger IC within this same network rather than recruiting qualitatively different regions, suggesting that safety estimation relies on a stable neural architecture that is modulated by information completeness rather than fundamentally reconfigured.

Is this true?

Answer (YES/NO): NO